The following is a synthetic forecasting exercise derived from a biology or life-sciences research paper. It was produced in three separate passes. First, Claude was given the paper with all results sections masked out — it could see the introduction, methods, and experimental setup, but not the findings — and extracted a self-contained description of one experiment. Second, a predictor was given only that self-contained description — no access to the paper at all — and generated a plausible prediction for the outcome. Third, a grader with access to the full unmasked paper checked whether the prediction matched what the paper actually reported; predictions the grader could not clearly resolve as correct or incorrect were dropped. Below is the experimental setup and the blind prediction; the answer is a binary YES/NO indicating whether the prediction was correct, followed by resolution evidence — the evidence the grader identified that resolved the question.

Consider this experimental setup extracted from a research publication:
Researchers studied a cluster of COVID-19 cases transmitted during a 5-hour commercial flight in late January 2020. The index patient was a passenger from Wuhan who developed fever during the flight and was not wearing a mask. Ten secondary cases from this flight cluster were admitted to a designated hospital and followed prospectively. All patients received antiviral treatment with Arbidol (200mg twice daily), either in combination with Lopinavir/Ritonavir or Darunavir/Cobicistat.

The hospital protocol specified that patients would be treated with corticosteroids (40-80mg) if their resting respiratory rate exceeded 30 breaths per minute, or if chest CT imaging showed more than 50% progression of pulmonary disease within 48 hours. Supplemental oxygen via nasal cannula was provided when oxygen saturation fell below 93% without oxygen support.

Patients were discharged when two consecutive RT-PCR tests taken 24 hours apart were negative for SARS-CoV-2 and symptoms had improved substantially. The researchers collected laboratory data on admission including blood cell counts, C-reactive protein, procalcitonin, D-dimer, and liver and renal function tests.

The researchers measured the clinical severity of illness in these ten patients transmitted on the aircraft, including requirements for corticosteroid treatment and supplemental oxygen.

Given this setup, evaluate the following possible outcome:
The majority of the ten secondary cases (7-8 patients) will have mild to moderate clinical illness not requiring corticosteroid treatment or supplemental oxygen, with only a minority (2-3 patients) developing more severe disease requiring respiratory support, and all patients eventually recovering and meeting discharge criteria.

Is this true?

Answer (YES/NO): NO